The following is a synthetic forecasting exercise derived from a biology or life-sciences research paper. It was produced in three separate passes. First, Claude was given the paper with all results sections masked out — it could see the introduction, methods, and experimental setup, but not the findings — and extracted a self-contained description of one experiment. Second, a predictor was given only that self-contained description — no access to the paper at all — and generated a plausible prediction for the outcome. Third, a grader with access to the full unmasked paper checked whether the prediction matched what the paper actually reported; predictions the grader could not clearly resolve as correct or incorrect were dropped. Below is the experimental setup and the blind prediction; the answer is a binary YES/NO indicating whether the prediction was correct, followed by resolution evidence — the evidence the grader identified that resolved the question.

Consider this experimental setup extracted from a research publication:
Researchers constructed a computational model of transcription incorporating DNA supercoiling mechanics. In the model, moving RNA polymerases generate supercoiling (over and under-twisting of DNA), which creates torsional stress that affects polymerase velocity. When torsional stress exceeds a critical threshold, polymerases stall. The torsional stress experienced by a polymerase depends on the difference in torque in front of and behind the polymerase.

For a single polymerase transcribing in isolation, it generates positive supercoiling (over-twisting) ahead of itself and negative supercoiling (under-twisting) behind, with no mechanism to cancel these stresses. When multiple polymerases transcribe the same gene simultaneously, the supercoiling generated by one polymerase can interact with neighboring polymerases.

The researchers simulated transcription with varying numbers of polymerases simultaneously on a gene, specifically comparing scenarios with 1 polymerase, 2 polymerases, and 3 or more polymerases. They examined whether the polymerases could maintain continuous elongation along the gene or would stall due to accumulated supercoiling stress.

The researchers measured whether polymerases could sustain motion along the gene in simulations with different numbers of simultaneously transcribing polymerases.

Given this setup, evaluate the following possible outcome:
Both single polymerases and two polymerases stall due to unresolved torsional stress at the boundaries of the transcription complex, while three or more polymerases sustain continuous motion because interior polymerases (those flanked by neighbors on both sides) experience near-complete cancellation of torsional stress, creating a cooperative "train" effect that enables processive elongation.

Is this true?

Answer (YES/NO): YES